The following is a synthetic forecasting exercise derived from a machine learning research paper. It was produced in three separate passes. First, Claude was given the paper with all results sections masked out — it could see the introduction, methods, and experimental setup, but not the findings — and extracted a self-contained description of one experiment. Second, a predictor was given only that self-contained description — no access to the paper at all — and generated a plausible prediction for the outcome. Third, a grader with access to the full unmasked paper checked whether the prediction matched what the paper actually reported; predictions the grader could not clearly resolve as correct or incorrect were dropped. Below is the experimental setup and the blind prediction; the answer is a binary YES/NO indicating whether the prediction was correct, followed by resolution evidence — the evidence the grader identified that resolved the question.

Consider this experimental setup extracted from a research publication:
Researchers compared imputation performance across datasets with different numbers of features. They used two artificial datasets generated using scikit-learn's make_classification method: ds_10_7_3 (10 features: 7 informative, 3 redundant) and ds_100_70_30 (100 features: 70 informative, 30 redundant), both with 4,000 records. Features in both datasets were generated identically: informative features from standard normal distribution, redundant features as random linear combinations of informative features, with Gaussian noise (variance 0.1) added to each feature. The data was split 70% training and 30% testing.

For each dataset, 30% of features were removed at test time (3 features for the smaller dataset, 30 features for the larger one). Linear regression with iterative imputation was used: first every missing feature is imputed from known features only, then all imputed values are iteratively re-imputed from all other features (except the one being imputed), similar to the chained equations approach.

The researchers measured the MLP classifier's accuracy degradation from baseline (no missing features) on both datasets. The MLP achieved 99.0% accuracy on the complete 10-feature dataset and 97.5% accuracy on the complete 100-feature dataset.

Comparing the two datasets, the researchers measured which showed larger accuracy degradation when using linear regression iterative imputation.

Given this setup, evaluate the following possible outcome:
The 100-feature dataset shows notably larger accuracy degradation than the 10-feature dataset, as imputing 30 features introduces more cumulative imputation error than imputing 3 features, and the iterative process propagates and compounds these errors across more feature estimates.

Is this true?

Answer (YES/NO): NO